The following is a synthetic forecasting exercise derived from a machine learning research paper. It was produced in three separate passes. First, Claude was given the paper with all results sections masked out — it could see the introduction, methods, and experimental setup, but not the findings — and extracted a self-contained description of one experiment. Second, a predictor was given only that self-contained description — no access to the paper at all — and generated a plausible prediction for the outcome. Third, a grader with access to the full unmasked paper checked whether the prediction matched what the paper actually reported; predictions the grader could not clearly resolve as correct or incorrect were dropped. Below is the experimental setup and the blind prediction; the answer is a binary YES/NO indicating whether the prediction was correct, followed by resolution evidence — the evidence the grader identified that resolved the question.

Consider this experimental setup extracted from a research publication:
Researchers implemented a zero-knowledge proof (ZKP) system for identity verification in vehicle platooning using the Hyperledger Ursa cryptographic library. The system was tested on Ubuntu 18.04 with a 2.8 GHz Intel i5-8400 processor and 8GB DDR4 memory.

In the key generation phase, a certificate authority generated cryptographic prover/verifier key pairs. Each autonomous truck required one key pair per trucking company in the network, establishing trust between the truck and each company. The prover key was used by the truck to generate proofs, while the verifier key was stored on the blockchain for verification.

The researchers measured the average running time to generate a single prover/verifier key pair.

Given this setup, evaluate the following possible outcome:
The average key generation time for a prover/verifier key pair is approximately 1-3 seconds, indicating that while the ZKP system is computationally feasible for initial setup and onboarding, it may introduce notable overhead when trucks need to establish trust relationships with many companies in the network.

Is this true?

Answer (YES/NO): NO